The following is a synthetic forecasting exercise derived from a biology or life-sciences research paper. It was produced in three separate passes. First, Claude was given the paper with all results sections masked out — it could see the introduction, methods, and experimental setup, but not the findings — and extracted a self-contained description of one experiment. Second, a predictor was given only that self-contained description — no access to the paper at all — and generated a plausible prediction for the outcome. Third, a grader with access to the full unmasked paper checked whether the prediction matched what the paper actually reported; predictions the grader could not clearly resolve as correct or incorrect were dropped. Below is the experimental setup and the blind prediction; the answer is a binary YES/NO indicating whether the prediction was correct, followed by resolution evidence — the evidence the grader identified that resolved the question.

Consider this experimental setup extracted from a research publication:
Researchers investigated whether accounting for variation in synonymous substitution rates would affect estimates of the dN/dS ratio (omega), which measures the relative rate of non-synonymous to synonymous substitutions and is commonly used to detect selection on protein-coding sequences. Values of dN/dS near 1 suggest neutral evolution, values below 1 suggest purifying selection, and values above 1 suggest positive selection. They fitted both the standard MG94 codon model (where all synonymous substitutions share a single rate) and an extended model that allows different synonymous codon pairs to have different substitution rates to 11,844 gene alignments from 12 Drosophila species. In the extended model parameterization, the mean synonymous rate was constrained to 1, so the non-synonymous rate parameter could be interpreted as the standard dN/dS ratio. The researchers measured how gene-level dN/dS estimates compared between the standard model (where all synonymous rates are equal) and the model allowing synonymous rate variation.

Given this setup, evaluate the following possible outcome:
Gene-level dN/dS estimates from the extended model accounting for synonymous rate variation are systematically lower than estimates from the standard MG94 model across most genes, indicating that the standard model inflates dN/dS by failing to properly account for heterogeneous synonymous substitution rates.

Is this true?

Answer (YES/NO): YES